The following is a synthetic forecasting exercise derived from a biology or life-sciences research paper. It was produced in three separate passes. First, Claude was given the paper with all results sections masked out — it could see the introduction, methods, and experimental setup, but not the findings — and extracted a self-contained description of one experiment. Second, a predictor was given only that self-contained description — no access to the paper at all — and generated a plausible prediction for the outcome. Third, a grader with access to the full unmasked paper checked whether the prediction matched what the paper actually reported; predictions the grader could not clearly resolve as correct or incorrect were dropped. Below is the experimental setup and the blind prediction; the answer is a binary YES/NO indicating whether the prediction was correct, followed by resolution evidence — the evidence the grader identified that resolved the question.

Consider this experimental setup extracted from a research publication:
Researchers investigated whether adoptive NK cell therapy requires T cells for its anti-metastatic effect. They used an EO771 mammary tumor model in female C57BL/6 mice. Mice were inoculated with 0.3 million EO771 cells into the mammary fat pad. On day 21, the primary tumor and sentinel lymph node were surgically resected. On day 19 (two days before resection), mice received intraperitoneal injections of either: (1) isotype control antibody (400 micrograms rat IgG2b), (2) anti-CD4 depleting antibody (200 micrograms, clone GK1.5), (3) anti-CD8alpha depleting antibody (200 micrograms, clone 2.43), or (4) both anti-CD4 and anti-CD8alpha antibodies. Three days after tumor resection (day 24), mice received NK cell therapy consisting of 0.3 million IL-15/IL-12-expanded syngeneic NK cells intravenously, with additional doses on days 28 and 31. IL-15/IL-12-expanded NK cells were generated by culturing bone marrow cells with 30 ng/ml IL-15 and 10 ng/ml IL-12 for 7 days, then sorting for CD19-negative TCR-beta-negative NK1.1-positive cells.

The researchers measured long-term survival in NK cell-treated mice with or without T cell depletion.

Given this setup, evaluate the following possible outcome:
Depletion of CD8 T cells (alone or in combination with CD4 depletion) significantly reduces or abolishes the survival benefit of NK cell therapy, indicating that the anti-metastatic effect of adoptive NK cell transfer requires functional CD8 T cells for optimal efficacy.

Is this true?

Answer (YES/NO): YES